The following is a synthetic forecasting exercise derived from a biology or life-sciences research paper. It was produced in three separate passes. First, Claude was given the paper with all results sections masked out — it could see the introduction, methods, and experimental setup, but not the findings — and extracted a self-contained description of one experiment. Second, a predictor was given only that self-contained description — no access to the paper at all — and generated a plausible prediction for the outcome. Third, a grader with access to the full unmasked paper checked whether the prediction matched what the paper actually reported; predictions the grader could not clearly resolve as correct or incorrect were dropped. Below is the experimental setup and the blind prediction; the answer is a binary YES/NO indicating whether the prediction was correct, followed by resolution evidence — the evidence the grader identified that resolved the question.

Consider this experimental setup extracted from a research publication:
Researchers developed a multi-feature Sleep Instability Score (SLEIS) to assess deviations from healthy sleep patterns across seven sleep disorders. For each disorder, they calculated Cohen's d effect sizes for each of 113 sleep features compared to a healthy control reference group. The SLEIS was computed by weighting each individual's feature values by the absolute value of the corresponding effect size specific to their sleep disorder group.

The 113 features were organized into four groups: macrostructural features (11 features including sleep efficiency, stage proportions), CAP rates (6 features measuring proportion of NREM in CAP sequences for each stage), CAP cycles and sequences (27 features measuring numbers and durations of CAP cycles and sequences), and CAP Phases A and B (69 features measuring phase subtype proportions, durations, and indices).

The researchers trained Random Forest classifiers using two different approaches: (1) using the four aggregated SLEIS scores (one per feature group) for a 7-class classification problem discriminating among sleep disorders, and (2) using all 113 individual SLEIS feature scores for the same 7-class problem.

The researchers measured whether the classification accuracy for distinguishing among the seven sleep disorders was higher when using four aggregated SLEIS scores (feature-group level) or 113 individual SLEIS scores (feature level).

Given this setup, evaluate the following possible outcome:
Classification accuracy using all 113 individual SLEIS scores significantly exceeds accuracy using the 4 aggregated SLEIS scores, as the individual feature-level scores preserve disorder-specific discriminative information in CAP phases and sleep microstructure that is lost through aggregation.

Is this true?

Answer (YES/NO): YES